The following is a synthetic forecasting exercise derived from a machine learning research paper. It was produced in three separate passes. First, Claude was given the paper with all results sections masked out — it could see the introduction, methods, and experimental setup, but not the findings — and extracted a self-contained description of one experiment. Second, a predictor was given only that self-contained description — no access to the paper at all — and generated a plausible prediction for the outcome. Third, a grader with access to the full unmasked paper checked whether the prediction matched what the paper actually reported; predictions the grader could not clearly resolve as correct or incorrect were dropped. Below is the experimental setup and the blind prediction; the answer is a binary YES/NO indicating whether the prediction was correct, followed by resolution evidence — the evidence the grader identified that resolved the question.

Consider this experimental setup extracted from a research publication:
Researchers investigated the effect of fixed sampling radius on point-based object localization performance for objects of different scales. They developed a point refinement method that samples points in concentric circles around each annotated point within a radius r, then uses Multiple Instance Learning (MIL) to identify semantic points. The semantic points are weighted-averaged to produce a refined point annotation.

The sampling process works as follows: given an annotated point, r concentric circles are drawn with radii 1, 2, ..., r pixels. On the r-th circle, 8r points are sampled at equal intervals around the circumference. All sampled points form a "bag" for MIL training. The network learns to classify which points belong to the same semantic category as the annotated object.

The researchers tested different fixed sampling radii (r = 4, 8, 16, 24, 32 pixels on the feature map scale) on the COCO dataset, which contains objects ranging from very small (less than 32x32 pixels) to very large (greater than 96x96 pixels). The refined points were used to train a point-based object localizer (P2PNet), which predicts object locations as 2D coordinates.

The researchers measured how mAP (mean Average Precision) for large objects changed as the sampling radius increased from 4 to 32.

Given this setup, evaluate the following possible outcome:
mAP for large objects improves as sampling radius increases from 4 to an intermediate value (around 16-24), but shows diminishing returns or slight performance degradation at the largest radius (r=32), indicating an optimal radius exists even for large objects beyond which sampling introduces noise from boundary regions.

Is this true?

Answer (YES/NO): NO